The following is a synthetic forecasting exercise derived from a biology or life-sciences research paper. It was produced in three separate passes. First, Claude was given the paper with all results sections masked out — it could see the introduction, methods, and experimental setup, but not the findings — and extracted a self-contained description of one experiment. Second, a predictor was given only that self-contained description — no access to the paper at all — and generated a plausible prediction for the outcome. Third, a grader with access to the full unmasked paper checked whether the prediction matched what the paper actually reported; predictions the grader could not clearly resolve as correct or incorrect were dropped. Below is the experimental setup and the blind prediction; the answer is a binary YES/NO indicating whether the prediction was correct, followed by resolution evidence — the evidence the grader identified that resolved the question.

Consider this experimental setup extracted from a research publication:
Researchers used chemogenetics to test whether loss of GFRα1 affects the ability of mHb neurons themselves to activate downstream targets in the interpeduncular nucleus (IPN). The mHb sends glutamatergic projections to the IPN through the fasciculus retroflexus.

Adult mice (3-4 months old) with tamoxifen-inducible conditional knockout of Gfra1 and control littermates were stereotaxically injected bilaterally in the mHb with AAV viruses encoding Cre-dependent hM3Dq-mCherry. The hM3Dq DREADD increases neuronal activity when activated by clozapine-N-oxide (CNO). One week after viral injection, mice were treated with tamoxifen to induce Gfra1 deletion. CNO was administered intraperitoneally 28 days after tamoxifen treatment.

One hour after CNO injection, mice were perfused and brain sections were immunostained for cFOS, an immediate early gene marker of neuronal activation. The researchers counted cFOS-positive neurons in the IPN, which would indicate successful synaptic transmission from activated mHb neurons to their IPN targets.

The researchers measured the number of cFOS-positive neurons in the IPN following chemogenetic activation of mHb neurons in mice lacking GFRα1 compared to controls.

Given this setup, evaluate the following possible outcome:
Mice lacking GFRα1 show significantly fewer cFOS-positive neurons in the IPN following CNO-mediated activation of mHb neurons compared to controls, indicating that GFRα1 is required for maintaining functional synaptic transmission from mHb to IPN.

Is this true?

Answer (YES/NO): YES